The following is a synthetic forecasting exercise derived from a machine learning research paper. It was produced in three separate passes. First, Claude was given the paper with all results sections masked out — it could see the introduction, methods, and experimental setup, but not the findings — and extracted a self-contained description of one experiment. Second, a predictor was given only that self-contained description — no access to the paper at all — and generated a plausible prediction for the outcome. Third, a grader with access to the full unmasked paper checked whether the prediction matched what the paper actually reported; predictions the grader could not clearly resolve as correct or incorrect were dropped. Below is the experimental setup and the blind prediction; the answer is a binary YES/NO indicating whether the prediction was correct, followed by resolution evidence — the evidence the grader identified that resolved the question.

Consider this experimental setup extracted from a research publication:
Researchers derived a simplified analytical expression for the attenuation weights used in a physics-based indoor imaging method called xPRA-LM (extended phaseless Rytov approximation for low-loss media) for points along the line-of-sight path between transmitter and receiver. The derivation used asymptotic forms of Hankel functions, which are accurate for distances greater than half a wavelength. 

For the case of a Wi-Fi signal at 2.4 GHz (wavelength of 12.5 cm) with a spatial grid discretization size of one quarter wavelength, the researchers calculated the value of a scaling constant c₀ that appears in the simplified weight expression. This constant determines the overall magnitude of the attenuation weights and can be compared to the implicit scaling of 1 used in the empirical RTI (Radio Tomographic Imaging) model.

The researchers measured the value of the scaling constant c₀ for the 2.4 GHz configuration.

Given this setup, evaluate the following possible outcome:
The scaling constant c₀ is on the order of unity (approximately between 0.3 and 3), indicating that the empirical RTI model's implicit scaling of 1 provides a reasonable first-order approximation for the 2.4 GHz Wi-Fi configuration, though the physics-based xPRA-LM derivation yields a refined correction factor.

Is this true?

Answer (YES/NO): NO